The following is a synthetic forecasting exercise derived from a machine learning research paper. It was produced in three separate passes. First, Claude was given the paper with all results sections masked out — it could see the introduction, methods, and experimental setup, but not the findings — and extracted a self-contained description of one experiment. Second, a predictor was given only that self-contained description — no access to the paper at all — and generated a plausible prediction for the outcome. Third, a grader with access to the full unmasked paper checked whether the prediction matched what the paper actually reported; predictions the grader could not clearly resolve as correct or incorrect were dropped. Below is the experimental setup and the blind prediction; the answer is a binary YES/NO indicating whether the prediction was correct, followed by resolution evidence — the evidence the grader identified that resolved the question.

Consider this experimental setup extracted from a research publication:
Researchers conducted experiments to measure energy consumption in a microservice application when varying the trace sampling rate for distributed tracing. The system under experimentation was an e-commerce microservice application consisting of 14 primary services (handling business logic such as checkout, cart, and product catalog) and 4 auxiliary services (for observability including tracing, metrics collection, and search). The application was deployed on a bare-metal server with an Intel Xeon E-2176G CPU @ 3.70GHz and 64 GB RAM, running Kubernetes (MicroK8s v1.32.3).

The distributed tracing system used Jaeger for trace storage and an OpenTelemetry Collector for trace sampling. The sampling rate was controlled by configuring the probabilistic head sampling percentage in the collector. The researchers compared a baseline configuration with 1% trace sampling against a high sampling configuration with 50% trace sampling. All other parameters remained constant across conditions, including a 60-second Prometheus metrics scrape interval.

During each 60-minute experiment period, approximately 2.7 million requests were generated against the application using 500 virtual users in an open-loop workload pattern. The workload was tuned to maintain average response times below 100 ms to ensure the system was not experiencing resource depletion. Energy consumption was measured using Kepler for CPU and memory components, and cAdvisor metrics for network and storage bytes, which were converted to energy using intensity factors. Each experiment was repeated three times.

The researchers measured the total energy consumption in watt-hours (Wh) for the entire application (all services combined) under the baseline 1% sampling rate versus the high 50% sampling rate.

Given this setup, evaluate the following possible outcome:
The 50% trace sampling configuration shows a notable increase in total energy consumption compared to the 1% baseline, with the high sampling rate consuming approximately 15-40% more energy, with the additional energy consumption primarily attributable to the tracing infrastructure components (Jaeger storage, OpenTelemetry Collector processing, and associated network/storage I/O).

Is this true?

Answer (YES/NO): NO